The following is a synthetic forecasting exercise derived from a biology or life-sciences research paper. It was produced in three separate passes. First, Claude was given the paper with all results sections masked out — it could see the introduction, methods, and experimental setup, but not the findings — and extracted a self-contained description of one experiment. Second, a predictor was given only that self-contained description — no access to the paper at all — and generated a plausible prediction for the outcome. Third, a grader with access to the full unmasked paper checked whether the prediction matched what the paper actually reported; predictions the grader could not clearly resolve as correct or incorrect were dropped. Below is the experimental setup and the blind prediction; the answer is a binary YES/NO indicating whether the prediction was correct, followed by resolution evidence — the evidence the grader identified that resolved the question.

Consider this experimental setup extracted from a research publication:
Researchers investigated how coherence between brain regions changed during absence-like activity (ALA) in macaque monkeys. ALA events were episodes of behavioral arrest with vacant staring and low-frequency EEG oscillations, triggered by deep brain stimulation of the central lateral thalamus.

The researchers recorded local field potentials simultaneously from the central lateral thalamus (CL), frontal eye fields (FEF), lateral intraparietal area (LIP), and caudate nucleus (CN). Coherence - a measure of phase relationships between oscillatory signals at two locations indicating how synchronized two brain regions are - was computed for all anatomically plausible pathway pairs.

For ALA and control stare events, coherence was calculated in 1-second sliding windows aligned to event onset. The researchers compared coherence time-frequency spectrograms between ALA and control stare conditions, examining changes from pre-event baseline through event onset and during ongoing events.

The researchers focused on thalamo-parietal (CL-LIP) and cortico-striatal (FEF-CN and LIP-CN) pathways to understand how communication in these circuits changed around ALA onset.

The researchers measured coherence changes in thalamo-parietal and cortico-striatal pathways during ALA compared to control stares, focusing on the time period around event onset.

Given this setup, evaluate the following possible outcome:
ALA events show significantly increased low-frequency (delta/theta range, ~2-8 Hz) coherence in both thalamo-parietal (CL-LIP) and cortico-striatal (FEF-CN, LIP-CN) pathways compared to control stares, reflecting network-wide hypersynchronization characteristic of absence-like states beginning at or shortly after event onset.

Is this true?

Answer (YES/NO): NO